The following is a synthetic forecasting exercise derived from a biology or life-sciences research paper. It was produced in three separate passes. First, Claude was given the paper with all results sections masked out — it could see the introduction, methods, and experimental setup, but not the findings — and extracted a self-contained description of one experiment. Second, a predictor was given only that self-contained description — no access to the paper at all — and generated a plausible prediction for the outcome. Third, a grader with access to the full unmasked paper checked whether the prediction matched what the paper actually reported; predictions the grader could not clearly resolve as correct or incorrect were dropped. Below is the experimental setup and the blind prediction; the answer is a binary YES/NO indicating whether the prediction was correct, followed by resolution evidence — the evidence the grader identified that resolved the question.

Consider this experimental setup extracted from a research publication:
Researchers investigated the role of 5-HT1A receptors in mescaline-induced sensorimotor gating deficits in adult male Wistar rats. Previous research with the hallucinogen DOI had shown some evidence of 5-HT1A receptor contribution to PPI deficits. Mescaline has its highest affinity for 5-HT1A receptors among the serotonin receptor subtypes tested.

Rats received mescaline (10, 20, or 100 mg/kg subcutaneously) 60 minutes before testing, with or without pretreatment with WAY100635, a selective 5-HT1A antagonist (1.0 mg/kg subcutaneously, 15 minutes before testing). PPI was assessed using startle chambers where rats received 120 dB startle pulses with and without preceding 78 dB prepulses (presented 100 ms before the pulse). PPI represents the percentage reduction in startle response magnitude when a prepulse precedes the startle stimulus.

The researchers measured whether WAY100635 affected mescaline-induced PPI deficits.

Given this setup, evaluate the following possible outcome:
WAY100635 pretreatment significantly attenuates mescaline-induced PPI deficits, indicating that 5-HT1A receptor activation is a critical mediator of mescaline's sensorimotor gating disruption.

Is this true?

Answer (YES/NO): NO